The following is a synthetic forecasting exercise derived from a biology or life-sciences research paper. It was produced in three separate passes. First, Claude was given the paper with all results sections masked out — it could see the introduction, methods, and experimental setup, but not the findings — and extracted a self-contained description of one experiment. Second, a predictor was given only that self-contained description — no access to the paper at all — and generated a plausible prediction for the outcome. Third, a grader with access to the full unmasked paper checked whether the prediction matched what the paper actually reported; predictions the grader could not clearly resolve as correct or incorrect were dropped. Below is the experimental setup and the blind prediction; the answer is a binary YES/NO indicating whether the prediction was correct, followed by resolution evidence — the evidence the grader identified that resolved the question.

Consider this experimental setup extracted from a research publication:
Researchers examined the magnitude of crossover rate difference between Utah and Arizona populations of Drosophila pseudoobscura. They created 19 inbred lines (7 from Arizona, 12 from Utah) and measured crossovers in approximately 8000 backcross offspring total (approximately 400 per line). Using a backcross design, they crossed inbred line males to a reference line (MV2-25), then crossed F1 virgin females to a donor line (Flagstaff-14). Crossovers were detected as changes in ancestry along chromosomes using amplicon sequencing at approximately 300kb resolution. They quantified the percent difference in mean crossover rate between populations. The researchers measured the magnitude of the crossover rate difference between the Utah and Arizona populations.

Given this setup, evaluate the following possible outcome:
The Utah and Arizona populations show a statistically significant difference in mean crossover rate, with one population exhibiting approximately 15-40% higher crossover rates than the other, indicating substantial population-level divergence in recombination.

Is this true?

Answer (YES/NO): NO